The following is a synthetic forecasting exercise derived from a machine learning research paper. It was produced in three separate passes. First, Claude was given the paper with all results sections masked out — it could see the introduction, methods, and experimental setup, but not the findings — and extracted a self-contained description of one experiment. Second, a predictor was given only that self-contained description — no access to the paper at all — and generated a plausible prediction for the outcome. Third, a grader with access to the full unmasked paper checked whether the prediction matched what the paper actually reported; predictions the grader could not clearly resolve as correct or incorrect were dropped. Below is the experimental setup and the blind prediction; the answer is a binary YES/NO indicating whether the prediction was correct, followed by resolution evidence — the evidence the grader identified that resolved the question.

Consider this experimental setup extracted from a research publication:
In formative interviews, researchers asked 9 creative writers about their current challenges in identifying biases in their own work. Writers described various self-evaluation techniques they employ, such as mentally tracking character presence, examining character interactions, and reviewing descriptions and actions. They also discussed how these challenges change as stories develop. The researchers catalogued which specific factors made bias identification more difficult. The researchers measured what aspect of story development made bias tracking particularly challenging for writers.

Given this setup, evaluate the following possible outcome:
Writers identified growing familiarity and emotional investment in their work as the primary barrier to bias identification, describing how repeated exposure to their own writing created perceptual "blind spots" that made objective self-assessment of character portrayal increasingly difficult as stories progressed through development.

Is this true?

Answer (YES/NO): NO